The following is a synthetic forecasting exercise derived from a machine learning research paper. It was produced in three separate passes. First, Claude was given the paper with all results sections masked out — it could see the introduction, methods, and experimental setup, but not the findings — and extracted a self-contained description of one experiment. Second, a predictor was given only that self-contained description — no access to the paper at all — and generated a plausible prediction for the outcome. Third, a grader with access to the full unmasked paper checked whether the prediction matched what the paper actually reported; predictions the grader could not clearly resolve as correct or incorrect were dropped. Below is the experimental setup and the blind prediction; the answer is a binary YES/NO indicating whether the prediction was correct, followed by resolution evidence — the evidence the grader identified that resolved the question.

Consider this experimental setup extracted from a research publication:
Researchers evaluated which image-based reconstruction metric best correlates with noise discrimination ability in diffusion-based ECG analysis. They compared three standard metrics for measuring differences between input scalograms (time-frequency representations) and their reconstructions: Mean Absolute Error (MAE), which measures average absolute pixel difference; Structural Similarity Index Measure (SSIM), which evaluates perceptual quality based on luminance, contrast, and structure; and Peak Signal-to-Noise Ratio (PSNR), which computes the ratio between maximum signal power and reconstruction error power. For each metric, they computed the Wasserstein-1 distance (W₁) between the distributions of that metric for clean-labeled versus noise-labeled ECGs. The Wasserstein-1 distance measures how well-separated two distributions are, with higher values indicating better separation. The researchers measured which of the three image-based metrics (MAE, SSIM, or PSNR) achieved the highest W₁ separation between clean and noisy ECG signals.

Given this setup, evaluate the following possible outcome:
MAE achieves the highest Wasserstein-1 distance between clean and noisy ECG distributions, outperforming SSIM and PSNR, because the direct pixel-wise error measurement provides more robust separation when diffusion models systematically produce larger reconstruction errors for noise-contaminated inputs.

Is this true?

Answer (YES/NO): NO